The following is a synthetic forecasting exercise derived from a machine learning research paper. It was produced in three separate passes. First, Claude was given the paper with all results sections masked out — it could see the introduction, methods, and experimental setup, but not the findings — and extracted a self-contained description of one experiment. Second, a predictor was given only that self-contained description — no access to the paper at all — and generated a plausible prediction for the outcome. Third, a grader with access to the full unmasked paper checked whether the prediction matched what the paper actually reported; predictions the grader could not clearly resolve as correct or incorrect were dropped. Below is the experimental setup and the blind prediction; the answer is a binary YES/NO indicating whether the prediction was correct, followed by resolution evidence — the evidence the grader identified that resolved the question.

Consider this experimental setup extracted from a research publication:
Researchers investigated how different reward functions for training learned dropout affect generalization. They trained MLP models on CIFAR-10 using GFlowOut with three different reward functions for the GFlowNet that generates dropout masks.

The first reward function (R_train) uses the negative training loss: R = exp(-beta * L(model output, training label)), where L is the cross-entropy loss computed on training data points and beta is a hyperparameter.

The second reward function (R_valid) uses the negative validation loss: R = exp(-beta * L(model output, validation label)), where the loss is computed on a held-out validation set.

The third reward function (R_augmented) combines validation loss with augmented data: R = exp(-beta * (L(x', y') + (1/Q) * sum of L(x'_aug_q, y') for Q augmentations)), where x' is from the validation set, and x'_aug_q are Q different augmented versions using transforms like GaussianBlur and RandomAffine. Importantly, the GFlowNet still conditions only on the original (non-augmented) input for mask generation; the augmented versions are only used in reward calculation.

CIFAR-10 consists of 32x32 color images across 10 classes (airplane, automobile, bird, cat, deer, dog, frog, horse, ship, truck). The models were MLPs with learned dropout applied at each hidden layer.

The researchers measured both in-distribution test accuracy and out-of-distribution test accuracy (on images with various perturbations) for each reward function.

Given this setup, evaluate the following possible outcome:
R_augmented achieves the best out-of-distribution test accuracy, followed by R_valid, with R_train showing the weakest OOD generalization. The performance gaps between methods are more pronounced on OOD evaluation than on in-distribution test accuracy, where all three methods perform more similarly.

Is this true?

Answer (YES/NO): NO